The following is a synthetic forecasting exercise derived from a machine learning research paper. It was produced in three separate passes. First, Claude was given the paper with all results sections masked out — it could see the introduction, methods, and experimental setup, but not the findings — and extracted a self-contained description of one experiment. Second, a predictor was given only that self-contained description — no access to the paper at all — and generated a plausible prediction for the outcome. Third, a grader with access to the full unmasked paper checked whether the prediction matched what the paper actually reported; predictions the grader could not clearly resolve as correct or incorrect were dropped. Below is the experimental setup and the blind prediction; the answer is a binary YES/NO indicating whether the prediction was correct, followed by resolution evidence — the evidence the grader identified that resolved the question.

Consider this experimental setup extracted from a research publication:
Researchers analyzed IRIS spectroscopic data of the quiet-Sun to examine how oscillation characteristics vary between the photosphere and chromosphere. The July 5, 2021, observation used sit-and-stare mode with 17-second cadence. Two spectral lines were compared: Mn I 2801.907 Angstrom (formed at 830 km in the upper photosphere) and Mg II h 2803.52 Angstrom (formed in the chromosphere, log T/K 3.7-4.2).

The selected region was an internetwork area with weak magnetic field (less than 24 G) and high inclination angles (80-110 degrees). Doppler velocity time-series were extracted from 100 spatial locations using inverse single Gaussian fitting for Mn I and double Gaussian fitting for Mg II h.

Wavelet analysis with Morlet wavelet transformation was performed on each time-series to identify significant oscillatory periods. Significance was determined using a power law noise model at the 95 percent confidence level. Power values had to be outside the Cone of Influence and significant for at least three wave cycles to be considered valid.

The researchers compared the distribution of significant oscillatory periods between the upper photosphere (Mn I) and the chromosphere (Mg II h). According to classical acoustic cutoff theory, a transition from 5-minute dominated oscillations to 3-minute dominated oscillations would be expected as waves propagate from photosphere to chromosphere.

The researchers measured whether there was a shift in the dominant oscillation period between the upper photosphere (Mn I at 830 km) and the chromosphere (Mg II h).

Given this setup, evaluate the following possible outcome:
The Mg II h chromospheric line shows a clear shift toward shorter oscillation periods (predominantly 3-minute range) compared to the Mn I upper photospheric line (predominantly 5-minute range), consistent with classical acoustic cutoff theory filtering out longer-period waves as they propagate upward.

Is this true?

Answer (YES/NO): NO